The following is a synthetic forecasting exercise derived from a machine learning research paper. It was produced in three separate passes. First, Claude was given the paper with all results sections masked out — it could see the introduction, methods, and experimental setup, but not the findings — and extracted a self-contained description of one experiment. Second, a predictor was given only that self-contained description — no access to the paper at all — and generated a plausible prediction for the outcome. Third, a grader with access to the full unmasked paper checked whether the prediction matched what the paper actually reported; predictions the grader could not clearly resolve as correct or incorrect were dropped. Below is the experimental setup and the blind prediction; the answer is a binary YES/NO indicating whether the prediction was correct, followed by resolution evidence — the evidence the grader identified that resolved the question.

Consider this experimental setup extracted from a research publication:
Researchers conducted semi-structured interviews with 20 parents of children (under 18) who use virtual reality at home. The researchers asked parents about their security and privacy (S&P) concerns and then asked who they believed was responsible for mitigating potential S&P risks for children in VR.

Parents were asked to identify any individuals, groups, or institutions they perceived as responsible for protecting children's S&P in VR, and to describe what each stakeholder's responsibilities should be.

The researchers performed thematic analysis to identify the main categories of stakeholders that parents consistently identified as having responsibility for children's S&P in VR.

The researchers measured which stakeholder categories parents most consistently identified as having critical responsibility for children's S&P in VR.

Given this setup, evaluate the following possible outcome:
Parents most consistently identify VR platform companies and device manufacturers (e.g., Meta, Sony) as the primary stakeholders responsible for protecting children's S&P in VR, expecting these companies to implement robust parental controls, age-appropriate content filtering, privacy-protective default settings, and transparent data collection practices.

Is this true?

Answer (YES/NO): NO